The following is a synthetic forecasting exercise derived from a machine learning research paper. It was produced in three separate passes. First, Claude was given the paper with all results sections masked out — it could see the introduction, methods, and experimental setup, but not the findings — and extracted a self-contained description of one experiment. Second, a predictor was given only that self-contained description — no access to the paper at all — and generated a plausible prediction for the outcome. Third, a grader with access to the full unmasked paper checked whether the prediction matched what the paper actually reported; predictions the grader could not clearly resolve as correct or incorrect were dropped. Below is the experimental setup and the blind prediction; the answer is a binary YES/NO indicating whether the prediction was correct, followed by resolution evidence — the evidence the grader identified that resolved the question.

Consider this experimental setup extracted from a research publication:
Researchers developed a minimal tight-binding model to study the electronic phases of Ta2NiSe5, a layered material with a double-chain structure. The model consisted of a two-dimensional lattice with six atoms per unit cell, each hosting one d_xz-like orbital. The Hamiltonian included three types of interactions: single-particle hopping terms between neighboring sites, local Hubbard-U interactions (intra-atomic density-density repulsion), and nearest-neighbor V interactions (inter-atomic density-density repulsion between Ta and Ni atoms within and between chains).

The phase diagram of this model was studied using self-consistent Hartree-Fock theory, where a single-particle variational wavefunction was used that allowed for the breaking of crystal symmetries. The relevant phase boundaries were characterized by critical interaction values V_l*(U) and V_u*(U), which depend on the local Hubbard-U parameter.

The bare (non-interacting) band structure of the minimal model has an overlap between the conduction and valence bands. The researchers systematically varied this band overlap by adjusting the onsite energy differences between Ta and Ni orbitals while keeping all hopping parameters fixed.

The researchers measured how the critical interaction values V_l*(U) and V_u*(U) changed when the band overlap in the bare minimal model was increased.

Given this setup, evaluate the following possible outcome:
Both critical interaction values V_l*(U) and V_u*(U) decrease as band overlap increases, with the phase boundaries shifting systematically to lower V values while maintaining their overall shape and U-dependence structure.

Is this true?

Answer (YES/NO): NO